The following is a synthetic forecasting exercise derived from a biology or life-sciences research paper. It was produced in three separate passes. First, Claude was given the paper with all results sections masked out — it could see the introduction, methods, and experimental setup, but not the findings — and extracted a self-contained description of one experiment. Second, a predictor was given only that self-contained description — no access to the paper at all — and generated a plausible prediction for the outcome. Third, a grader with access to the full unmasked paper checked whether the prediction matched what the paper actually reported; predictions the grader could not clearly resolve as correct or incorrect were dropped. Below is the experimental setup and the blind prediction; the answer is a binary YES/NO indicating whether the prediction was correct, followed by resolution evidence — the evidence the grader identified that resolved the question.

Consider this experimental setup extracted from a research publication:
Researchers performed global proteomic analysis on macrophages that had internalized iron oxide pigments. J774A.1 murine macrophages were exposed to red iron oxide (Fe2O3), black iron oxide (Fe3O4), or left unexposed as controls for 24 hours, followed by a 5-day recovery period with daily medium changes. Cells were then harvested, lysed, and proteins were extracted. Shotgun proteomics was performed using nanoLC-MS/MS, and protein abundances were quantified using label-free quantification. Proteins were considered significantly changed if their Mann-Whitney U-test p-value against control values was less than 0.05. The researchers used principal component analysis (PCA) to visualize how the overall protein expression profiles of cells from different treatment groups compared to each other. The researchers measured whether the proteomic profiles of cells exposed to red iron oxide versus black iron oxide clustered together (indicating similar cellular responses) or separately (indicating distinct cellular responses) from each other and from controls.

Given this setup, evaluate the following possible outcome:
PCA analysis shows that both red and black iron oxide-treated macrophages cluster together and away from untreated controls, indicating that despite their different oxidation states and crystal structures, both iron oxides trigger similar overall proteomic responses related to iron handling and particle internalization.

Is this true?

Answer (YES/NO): NO